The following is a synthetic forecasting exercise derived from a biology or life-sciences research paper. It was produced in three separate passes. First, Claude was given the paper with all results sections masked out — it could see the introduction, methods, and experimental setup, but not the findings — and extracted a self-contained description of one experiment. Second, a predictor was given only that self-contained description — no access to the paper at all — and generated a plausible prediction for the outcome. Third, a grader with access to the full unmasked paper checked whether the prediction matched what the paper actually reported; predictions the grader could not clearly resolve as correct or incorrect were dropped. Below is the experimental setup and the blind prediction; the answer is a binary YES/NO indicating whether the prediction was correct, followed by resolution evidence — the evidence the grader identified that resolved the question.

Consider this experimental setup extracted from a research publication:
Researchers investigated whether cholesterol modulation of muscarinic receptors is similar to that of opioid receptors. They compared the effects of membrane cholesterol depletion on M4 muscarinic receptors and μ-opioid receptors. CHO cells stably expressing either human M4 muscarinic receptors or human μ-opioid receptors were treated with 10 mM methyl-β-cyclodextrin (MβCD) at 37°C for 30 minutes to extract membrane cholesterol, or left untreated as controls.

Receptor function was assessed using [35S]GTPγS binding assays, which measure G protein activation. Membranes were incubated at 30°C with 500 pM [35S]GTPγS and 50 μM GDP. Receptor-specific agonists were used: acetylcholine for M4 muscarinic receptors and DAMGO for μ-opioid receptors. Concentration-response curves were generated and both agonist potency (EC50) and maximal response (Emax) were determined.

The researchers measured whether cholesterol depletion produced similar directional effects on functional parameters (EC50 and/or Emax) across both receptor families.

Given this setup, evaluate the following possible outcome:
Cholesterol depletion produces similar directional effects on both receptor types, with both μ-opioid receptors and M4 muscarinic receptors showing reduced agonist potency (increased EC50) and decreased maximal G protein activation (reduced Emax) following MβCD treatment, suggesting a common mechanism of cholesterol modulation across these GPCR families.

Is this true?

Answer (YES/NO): NO